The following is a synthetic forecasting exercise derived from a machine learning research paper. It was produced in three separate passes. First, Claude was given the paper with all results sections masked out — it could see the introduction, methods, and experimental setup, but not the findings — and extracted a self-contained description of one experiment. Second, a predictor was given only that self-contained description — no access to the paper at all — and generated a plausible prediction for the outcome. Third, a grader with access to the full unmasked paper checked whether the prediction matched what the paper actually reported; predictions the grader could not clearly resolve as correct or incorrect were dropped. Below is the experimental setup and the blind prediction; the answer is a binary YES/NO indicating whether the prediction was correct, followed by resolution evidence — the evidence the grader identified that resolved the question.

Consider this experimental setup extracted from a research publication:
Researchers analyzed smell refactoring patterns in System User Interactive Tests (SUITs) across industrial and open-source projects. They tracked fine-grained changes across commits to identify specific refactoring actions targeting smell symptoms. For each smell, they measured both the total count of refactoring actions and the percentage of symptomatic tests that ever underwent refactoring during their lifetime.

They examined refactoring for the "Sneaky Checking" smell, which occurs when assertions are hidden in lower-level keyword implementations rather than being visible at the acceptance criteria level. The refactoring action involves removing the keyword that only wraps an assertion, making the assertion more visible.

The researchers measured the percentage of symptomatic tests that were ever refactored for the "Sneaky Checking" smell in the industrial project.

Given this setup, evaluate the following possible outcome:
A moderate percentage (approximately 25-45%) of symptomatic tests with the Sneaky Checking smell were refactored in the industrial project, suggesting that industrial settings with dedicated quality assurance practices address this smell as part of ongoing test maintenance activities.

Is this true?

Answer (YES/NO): NO